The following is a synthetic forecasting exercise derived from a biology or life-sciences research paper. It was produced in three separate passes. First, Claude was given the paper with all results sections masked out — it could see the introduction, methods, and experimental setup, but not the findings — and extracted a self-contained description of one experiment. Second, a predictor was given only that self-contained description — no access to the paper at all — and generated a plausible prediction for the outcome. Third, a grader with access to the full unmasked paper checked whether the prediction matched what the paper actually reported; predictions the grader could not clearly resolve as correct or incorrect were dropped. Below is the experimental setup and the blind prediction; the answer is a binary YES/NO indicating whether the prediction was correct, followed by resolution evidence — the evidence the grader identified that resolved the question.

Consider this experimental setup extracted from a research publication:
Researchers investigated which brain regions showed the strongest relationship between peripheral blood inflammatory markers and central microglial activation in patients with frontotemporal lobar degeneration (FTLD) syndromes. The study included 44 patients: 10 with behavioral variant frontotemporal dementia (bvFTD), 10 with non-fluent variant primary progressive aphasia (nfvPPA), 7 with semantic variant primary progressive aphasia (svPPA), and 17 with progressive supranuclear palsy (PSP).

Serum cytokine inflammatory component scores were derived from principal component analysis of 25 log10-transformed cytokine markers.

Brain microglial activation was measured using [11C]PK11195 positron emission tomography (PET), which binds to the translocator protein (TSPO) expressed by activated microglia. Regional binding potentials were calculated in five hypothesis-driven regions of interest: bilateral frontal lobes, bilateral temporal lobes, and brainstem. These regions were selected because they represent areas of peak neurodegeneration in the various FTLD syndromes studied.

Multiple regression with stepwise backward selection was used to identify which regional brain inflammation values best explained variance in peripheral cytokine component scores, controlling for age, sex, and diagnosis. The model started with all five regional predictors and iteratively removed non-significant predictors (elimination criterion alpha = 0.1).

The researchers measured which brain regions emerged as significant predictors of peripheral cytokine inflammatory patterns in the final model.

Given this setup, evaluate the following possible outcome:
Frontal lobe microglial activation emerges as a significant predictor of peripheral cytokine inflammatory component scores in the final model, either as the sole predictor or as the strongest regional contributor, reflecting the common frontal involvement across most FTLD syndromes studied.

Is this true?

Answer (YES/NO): NO